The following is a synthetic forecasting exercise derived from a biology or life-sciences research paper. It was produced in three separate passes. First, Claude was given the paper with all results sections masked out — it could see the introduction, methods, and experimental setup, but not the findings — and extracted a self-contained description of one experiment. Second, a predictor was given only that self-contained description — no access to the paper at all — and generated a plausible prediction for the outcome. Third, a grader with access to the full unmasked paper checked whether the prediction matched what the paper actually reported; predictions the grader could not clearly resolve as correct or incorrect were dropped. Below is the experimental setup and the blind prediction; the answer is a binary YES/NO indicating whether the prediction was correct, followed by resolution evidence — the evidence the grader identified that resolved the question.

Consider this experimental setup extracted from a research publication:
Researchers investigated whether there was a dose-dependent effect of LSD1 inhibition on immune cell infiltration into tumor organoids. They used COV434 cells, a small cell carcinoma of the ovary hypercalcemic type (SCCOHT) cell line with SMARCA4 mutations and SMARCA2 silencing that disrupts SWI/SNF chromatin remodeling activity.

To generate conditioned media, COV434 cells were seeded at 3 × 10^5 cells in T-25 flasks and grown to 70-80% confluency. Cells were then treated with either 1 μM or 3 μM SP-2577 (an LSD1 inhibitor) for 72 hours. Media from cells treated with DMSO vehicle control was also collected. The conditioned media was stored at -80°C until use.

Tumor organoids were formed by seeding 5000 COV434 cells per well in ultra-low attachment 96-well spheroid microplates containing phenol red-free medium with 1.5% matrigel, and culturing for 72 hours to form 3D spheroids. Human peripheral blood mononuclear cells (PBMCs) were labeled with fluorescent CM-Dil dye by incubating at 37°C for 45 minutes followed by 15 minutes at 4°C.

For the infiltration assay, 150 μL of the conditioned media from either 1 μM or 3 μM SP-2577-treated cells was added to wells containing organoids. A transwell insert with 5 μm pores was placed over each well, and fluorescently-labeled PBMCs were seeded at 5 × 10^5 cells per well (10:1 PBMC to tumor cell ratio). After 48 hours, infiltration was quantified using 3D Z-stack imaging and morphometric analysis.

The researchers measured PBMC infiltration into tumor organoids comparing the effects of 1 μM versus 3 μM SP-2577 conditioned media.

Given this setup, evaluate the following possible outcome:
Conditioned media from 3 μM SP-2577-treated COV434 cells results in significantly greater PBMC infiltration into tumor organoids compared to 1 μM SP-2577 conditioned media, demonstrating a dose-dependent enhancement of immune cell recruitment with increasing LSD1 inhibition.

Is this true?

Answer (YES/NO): YES